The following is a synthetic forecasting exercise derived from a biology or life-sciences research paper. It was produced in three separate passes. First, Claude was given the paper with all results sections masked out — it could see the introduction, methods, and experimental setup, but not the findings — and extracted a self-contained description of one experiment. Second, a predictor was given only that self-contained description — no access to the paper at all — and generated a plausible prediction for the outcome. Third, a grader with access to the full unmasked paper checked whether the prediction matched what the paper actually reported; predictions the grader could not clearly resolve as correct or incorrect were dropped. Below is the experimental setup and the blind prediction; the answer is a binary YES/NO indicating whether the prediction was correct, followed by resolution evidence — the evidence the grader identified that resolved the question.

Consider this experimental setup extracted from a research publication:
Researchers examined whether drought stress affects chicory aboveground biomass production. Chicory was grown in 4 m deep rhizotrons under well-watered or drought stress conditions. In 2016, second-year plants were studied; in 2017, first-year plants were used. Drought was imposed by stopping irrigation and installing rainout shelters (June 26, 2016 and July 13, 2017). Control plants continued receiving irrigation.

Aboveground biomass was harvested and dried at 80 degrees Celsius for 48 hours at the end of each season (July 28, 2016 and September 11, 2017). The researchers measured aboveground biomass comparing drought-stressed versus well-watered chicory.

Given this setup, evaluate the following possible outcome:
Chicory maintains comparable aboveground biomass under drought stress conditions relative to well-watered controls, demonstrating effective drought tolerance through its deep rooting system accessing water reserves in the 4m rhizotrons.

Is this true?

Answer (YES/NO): NO